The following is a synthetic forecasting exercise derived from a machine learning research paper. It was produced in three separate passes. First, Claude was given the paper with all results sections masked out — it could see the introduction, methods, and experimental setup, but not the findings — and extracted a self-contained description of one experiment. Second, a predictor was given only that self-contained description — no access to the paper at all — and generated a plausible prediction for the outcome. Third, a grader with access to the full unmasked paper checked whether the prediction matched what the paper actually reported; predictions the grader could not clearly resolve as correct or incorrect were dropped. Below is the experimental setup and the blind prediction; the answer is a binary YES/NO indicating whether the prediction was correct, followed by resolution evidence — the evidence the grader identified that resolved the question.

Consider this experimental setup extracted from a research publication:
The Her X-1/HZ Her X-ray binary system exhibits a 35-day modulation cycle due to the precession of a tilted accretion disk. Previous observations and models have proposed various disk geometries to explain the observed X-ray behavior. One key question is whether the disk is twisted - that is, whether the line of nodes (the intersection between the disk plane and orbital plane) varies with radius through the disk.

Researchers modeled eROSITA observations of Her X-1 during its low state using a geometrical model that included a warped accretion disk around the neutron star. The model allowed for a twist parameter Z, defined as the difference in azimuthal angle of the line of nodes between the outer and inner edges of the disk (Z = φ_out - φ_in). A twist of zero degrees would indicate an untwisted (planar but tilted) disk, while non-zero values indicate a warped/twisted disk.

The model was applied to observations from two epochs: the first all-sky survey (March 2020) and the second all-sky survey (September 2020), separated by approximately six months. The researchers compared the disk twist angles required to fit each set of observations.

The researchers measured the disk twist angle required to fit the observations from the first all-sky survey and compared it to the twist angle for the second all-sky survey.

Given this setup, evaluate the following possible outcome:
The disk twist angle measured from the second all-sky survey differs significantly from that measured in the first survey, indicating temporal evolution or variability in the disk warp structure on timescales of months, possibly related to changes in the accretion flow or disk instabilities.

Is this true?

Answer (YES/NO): YES